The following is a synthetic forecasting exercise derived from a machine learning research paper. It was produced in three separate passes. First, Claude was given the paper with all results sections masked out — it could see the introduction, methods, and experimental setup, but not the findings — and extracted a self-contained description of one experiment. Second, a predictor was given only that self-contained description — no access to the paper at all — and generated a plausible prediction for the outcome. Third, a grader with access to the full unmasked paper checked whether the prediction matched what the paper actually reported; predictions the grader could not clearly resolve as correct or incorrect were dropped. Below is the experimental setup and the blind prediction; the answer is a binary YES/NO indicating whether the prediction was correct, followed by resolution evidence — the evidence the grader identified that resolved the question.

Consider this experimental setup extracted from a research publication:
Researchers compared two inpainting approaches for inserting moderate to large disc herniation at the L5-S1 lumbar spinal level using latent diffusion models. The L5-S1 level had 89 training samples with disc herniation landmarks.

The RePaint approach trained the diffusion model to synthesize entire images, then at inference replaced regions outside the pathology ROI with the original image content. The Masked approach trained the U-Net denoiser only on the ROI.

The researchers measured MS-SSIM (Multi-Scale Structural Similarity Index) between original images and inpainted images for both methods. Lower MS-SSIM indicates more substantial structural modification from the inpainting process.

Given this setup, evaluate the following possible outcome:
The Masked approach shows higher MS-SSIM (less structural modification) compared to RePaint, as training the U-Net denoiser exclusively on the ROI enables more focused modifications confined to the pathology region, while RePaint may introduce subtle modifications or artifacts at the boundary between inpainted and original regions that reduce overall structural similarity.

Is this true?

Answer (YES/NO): NO